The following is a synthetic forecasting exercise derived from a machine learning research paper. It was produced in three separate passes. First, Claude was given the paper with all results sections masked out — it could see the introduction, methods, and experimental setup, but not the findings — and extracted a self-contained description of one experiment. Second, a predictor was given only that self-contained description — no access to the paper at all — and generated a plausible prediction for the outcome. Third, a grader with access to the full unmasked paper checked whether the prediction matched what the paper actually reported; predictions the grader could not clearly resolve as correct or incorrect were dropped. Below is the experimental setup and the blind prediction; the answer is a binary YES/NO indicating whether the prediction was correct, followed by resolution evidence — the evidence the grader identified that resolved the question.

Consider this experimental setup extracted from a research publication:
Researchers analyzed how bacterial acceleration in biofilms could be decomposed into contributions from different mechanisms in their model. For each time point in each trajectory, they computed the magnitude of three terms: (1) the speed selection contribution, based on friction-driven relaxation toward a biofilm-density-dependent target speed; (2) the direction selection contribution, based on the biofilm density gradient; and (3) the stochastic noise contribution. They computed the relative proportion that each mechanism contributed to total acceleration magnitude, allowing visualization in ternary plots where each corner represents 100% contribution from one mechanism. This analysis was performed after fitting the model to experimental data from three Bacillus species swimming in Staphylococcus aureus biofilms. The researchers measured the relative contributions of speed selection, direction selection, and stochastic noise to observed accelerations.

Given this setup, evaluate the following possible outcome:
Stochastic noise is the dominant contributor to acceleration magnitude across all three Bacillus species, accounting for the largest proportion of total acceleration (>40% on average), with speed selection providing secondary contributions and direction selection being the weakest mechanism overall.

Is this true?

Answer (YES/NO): NO